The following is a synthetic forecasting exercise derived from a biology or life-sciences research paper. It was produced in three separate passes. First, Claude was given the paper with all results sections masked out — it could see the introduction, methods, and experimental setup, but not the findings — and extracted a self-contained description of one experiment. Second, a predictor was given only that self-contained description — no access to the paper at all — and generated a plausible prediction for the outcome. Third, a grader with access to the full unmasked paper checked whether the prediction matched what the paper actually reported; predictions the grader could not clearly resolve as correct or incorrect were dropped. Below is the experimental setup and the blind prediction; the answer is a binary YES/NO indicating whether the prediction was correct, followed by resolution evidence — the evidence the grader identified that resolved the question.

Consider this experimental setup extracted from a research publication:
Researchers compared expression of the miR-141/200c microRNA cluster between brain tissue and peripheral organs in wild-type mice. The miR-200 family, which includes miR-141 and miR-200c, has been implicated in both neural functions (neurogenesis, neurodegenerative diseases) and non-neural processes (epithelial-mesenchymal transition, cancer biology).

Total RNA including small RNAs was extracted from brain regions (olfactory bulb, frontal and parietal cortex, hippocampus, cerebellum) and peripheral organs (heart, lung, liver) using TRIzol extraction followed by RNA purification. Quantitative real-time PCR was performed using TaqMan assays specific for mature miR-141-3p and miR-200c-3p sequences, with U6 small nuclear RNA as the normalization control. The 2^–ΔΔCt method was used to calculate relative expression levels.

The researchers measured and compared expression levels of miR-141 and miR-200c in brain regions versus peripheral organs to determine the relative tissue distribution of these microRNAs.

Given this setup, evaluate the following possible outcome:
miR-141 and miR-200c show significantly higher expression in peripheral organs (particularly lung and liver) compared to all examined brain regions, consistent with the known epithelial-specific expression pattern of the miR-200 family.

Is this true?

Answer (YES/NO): NO